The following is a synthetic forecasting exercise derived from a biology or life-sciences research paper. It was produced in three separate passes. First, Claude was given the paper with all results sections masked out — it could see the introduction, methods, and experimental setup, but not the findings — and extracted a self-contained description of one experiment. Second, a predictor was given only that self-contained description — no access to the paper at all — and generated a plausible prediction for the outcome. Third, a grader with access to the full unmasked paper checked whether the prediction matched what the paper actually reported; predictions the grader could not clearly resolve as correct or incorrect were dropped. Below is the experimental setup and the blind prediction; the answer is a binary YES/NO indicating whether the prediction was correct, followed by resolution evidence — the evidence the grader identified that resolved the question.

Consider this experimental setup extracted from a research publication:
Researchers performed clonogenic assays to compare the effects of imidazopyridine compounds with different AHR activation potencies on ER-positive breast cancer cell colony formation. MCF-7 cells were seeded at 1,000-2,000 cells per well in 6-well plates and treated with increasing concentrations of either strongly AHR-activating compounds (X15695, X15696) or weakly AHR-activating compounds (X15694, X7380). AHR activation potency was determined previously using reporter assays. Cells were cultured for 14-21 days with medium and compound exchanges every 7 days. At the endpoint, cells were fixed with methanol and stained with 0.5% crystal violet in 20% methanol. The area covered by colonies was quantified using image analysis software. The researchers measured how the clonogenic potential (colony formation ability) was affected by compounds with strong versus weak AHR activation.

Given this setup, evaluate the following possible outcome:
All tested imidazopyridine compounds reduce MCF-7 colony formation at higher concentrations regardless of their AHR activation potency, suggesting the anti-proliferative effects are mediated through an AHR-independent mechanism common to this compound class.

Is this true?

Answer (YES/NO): NO